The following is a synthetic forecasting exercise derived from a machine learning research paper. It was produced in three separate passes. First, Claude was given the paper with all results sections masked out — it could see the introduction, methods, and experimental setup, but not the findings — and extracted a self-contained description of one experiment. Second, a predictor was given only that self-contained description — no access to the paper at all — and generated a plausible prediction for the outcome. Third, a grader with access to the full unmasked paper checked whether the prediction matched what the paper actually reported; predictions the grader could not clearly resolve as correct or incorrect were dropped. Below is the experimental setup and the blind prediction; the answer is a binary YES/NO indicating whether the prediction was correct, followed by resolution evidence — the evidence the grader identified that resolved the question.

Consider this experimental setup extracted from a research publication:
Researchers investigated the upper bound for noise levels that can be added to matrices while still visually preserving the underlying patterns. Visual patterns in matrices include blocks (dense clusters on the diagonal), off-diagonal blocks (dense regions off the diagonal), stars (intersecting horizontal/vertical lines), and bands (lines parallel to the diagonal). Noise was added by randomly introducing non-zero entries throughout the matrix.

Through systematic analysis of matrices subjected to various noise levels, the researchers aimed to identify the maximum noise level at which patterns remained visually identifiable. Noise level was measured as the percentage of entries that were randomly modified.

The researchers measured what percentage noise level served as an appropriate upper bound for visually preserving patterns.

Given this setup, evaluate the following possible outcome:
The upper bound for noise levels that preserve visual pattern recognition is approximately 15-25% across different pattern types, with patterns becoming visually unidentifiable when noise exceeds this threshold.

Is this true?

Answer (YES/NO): YES